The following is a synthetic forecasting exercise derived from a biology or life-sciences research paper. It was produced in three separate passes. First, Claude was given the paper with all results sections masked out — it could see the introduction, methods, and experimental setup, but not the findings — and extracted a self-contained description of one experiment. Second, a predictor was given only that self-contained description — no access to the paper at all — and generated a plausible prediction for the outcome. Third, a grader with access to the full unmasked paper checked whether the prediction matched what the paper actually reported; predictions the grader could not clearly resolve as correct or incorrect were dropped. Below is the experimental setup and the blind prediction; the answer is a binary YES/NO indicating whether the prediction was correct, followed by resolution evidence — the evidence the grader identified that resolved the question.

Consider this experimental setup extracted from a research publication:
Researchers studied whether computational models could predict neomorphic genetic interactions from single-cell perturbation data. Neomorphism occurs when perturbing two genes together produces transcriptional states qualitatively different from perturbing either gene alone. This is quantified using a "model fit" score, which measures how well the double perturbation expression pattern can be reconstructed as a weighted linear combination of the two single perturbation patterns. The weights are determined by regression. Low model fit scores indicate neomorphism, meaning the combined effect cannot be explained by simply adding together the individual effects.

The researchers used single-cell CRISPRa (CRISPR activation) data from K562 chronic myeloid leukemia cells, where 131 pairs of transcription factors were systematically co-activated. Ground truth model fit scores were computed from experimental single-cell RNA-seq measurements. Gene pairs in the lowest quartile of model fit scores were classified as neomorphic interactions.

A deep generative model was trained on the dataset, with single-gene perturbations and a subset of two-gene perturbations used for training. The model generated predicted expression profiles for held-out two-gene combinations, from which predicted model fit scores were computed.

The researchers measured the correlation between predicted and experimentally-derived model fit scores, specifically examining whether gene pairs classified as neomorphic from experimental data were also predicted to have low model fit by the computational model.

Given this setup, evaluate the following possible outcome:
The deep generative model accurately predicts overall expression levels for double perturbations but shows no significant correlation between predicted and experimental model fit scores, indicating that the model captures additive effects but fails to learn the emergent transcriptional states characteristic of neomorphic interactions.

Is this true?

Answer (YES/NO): NO